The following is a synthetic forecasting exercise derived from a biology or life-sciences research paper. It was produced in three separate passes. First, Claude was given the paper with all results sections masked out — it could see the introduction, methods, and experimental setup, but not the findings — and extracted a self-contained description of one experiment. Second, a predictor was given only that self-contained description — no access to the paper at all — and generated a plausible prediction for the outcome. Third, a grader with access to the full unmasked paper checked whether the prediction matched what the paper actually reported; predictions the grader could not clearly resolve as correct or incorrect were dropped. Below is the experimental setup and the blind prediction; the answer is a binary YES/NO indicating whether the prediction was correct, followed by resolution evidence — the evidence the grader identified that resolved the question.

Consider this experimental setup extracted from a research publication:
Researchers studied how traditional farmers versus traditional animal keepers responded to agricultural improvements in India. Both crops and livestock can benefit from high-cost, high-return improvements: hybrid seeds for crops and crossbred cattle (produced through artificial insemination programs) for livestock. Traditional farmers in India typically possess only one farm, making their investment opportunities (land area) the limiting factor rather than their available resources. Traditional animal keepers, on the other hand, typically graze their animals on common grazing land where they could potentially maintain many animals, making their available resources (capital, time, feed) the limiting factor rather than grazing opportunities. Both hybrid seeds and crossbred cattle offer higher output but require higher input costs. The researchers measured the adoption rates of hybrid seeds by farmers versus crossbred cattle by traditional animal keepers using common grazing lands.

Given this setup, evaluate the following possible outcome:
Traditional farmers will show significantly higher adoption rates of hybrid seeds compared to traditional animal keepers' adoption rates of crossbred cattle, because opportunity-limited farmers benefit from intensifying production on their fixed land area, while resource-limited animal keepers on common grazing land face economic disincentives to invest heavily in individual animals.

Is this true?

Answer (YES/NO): YES